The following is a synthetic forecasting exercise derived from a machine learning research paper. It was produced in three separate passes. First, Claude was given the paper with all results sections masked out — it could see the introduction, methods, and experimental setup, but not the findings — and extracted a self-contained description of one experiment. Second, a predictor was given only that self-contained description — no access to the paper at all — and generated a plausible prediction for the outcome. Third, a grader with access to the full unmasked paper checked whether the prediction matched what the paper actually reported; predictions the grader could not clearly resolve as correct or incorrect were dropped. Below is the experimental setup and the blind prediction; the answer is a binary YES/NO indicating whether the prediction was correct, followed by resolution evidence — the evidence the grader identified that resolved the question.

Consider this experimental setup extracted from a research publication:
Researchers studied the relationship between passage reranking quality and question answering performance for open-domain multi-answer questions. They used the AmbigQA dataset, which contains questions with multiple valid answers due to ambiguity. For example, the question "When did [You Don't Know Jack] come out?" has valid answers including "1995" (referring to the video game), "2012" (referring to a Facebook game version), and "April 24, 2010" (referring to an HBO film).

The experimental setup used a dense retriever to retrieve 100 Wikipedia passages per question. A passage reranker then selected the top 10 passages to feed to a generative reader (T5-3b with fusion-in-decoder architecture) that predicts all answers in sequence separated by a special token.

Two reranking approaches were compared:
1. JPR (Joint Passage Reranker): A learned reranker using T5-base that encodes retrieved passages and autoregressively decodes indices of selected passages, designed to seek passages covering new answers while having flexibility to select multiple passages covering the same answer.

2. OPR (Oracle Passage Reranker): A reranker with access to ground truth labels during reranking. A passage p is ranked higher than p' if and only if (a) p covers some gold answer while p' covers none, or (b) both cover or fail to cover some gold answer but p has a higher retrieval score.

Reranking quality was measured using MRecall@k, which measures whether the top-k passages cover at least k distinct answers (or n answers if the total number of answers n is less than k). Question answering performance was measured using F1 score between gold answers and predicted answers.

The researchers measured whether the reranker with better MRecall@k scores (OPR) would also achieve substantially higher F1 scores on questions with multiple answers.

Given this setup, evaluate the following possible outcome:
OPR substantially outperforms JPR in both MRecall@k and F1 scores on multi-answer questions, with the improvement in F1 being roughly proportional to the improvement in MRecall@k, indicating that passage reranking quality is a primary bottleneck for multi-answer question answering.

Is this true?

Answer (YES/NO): NO